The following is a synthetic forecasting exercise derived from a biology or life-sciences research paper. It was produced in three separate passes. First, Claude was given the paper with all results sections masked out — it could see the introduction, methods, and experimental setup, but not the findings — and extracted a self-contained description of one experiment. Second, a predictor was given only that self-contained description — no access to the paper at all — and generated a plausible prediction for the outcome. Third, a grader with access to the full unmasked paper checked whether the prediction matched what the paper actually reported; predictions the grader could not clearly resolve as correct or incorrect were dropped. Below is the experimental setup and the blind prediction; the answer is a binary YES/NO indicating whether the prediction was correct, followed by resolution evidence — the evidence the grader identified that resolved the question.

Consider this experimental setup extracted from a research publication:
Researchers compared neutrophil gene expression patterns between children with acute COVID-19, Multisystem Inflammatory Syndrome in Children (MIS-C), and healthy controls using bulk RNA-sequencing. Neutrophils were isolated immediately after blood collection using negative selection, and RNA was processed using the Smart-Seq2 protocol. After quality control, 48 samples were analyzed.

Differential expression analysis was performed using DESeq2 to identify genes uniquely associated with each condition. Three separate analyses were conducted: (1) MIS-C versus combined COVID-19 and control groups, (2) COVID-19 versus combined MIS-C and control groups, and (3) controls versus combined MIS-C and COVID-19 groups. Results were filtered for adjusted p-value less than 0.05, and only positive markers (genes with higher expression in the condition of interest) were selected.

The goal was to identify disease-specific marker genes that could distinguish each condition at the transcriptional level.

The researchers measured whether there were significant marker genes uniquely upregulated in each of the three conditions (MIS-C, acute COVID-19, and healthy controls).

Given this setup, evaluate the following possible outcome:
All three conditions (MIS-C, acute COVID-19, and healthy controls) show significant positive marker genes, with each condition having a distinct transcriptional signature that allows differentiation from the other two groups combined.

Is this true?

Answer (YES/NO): NO